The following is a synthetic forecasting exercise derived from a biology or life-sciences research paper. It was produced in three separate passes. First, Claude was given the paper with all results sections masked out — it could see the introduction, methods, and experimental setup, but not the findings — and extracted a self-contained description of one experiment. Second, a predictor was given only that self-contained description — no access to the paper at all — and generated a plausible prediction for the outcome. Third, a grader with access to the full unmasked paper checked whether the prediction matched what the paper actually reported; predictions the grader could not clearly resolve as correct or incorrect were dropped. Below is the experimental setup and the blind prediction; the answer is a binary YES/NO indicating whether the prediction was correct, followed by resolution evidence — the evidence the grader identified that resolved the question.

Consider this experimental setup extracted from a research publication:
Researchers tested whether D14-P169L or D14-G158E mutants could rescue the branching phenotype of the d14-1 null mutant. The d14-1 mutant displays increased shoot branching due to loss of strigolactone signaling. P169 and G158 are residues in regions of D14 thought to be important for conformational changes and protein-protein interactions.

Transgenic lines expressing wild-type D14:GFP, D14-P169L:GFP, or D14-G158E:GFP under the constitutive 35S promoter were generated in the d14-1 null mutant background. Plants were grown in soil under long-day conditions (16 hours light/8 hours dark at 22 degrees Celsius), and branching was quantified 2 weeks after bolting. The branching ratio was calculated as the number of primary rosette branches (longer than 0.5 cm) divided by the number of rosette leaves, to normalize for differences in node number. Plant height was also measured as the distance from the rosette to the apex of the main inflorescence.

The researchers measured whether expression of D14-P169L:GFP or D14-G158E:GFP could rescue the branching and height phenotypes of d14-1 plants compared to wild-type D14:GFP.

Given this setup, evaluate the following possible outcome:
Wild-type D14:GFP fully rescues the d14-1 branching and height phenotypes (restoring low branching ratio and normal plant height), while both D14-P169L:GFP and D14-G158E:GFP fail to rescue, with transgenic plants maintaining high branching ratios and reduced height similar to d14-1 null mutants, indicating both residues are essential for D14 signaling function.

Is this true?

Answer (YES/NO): NO